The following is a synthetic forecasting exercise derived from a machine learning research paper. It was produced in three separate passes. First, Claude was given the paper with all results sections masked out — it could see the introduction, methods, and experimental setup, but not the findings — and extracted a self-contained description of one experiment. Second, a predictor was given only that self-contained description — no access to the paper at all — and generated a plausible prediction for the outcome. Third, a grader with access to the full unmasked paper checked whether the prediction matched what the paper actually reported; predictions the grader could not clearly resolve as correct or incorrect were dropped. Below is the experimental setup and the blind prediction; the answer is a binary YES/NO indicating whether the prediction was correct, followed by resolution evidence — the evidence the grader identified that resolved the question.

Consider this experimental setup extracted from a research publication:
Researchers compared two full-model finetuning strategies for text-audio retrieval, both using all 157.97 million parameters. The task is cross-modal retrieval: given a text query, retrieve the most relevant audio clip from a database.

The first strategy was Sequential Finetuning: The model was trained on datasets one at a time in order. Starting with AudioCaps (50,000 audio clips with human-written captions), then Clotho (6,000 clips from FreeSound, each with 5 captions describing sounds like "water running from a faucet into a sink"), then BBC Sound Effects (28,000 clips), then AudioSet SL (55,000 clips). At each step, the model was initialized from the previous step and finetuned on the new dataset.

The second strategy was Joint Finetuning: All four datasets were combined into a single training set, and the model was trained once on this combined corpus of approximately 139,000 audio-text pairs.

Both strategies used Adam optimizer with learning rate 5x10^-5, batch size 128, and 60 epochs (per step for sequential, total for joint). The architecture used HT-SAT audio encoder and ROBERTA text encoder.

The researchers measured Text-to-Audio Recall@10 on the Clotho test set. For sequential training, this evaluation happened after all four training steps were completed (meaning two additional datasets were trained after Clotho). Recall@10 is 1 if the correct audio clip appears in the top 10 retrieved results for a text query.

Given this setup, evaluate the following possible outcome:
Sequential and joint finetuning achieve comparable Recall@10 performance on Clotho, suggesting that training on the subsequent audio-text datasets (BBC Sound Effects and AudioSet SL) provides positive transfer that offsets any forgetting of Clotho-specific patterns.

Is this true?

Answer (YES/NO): NO